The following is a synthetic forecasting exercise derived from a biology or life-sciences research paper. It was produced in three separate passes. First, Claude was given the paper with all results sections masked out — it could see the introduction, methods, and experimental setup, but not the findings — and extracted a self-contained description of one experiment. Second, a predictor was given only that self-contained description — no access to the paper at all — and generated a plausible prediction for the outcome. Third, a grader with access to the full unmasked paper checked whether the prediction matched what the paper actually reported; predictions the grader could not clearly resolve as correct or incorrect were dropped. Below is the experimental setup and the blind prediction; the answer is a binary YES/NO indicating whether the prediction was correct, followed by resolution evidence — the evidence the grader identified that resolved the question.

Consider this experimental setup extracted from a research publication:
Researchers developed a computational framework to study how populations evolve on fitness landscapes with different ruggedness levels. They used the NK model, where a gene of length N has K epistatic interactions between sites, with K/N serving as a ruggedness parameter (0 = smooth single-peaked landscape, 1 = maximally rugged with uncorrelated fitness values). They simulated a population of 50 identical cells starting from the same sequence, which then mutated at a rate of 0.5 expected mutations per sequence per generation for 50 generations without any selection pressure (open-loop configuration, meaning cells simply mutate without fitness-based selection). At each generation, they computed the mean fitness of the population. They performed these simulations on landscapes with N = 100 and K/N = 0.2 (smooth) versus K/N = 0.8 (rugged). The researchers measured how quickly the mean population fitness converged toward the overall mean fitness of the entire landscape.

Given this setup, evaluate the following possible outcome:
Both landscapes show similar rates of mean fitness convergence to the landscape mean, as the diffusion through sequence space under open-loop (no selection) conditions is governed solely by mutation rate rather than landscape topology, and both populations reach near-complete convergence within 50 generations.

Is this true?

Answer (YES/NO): NO